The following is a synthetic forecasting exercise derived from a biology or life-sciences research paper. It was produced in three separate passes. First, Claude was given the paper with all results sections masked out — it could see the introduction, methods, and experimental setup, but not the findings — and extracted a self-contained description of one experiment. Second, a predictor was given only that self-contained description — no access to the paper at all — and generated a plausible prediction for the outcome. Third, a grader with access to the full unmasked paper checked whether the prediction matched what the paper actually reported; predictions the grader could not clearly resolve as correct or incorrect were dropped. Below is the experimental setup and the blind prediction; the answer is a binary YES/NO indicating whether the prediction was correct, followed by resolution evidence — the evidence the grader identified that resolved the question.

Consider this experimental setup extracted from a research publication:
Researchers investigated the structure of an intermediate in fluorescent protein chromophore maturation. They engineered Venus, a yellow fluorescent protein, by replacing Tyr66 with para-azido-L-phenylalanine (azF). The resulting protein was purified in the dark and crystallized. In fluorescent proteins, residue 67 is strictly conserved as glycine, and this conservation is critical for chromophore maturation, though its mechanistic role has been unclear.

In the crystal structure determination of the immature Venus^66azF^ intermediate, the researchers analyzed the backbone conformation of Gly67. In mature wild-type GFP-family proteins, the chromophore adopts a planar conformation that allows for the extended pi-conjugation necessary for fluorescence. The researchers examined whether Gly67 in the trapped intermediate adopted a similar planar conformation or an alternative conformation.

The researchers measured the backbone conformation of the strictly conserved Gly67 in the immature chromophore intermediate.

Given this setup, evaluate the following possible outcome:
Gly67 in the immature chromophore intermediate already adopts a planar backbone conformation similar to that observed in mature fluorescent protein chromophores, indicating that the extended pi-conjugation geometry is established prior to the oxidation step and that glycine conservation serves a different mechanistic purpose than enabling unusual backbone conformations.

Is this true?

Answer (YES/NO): NO